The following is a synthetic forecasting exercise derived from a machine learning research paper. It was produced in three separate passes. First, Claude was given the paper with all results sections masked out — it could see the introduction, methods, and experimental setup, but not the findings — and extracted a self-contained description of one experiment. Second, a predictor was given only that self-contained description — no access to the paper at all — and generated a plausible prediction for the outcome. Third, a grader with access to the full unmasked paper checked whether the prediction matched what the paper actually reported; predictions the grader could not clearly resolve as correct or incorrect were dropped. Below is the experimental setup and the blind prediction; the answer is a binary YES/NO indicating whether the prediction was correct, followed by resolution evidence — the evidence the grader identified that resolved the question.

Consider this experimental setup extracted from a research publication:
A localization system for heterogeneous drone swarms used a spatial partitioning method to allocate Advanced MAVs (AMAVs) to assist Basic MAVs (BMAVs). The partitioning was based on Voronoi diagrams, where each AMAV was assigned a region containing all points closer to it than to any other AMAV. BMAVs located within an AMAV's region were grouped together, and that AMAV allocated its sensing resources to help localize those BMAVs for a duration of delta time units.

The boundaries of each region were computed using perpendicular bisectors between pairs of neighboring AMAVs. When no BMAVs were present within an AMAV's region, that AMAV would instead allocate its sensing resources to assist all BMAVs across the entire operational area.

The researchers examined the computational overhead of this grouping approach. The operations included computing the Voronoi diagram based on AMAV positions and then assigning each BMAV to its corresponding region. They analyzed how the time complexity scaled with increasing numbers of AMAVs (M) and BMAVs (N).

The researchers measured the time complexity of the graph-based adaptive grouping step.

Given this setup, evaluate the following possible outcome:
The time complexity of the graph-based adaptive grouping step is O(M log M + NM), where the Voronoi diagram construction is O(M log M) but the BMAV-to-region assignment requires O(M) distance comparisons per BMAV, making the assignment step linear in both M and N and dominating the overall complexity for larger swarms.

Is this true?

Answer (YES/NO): NO